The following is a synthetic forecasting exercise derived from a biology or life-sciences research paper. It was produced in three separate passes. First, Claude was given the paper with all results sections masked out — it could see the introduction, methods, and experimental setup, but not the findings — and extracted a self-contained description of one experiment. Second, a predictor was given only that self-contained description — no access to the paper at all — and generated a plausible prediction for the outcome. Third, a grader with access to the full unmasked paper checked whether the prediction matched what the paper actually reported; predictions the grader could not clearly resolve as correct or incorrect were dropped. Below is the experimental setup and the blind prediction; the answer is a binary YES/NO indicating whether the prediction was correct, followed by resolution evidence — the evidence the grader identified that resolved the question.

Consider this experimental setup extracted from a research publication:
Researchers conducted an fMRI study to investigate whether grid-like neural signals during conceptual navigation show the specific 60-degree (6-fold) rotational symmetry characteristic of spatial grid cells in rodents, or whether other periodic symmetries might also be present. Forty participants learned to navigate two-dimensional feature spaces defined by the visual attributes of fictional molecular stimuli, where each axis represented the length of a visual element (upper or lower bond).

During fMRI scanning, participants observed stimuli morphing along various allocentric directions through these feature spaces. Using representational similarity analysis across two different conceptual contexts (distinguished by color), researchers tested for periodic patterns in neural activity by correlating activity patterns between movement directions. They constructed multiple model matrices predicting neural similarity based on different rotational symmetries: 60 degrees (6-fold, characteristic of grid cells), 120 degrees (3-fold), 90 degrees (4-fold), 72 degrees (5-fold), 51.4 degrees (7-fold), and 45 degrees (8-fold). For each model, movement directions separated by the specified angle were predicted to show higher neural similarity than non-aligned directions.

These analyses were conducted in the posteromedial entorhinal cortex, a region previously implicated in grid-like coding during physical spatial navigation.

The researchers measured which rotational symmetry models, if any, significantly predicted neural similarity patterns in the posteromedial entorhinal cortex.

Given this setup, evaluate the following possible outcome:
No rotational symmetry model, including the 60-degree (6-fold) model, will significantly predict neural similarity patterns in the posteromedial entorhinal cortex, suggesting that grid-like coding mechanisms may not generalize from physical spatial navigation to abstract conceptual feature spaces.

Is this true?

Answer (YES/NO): NO